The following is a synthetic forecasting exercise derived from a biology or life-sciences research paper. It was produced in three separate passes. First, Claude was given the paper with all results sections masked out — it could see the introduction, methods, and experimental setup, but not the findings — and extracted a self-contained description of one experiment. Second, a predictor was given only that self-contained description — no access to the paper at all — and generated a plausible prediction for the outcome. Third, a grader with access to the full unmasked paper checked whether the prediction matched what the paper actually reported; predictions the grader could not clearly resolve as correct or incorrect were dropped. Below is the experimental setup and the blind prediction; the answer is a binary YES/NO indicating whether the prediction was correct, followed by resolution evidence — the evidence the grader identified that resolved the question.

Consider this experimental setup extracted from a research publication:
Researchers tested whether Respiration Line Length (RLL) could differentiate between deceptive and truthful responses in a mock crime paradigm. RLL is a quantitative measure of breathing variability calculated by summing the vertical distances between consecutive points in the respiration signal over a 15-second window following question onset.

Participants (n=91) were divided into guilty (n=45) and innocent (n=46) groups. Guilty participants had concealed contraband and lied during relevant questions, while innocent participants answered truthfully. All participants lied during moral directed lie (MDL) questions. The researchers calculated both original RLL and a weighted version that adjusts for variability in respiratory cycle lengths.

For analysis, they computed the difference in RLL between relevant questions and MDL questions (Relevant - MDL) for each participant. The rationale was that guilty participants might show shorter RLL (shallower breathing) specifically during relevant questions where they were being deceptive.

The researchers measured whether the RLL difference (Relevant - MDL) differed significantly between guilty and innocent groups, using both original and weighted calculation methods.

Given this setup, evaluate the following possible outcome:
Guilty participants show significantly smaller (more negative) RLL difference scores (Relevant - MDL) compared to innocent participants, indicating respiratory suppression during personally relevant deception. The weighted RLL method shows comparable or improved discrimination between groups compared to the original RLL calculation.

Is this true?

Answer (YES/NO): NO